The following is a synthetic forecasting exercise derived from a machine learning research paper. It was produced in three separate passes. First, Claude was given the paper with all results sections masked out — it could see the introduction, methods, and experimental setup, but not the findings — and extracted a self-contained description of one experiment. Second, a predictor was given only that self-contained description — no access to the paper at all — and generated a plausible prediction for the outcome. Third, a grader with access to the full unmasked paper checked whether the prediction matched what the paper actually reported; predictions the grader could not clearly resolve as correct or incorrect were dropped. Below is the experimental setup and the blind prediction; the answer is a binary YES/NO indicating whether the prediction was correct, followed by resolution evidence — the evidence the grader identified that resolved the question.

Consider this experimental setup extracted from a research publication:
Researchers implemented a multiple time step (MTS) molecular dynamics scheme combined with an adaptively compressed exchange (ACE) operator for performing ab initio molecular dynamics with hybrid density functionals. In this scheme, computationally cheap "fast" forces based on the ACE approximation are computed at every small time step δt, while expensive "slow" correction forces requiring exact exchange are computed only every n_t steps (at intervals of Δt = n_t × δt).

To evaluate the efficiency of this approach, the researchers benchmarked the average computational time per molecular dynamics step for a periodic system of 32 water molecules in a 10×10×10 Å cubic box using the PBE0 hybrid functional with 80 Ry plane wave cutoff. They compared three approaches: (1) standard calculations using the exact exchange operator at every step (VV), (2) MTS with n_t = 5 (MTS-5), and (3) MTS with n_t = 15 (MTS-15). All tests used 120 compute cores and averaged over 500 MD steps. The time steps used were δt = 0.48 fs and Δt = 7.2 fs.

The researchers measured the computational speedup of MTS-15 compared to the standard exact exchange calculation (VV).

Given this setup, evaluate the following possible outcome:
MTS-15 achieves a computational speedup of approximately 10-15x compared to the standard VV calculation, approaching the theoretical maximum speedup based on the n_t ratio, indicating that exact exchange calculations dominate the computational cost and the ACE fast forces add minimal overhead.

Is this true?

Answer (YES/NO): NO